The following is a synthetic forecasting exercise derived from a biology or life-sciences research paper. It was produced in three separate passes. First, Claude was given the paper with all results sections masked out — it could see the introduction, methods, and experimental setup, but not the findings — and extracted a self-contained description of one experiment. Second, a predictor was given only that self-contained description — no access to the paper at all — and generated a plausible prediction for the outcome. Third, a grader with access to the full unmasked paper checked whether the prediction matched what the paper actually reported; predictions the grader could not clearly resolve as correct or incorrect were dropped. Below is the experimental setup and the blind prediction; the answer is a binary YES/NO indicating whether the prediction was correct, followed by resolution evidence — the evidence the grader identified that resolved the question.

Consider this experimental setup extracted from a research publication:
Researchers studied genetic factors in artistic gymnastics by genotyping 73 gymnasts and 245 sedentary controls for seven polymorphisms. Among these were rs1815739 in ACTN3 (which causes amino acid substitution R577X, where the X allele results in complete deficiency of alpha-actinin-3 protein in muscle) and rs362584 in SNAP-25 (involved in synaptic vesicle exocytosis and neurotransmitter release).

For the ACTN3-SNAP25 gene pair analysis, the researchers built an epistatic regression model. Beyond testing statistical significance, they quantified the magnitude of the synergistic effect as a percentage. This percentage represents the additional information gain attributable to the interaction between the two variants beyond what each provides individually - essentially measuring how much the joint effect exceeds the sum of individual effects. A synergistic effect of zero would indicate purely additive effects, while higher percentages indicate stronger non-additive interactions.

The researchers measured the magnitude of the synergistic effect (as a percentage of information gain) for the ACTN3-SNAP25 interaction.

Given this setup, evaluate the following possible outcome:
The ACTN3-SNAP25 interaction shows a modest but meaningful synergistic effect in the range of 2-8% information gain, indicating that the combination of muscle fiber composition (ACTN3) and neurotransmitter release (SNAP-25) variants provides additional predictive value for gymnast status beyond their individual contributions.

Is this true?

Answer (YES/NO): YES